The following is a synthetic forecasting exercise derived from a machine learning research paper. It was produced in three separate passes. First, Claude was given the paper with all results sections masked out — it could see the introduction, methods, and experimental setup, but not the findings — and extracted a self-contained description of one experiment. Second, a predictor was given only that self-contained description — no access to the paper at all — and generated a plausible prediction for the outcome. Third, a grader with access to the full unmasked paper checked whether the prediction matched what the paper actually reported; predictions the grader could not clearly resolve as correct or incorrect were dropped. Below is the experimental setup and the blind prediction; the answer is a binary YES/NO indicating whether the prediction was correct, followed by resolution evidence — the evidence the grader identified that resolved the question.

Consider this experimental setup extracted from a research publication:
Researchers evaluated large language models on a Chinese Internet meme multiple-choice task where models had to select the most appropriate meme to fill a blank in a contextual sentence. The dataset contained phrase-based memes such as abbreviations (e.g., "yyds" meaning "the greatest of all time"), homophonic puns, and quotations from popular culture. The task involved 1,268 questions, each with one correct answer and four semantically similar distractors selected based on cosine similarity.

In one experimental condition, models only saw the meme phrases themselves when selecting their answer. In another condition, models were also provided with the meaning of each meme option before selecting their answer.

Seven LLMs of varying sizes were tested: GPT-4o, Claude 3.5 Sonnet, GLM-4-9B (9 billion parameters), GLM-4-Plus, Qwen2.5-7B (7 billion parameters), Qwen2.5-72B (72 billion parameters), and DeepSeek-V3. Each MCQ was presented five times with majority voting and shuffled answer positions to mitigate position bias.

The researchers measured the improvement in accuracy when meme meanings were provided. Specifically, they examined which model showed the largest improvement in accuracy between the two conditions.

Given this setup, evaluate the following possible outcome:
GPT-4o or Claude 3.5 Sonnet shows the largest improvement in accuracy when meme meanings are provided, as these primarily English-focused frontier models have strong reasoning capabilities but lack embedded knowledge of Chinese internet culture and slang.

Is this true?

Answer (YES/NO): NO